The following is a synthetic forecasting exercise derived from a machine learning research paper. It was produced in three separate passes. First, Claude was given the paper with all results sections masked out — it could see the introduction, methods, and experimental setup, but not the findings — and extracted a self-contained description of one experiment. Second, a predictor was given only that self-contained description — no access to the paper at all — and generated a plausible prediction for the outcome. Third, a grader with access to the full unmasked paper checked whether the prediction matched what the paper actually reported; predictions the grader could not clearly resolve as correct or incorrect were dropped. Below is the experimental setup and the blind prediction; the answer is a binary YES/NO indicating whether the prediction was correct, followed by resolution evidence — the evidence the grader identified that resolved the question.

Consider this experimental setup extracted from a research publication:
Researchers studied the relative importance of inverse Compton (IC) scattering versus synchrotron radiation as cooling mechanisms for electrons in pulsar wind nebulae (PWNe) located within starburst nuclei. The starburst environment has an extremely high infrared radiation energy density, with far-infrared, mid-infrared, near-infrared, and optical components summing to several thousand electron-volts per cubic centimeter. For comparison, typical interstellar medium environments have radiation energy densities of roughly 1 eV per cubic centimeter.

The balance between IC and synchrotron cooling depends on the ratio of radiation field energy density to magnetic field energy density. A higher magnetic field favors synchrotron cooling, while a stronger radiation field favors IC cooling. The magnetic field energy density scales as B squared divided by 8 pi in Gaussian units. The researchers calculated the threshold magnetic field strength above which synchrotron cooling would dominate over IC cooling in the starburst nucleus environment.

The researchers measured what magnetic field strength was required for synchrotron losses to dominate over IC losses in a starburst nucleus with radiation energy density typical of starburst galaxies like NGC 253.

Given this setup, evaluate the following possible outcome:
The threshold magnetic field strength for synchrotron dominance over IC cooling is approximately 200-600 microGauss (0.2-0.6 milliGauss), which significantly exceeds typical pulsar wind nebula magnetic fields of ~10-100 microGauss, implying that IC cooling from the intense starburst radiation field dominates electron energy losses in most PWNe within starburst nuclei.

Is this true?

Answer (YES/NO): YES